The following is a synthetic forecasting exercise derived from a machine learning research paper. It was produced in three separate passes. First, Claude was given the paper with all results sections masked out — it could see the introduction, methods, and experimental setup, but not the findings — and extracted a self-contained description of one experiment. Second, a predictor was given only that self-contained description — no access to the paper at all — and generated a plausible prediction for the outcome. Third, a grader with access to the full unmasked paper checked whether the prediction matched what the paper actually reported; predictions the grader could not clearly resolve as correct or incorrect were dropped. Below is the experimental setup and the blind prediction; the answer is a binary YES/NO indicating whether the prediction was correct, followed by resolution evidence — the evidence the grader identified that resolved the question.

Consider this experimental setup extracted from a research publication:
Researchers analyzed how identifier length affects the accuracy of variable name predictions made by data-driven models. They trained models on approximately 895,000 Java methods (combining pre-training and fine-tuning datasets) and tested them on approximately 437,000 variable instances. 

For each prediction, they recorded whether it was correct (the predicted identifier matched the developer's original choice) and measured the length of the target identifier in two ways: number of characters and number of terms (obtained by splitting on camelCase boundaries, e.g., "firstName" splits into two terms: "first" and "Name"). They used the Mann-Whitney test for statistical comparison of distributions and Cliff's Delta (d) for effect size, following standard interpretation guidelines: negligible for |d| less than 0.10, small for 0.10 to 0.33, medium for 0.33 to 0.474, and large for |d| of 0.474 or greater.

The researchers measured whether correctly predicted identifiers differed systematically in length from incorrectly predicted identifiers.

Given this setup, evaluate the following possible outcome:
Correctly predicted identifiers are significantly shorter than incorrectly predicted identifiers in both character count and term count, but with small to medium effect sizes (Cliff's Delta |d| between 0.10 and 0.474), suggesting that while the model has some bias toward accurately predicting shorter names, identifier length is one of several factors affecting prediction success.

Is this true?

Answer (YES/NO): NO